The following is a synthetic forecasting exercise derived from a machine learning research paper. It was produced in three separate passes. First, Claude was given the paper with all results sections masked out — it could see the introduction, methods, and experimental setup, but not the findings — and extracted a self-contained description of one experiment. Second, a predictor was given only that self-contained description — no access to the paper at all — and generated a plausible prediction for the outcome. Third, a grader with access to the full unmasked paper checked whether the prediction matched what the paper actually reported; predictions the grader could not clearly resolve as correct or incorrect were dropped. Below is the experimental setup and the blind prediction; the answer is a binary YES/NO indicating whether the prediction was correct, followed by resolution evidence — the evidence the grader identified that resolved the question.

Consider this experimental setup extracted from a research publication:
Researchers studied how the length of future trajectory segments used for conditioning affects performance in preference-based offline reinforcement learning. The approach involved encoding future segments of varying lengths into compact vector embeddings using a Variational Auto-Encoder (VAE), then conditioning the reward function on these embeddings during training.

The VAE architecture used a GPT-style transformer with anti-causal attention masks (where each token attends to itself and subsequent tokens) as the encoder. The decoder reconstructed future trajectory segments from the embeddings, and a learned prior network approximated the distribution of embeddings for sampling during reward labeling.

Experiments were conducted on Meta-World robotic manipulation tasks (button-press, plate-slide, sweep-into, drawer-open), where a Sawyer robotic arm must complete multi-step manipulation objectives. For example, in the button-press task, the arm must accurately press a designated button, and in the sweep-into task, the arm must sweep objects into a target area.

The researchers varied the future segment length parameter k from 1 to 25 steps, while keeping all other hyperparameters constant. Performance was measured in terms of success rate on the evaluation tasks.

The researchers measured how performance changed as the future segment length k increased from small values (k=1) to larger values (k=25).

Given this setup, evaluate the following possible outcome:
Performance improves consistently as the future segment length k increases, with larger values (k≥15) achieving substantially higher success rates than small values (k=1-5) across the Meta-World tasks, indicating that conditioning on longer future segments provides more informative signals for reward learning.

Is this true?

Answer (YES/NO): NO